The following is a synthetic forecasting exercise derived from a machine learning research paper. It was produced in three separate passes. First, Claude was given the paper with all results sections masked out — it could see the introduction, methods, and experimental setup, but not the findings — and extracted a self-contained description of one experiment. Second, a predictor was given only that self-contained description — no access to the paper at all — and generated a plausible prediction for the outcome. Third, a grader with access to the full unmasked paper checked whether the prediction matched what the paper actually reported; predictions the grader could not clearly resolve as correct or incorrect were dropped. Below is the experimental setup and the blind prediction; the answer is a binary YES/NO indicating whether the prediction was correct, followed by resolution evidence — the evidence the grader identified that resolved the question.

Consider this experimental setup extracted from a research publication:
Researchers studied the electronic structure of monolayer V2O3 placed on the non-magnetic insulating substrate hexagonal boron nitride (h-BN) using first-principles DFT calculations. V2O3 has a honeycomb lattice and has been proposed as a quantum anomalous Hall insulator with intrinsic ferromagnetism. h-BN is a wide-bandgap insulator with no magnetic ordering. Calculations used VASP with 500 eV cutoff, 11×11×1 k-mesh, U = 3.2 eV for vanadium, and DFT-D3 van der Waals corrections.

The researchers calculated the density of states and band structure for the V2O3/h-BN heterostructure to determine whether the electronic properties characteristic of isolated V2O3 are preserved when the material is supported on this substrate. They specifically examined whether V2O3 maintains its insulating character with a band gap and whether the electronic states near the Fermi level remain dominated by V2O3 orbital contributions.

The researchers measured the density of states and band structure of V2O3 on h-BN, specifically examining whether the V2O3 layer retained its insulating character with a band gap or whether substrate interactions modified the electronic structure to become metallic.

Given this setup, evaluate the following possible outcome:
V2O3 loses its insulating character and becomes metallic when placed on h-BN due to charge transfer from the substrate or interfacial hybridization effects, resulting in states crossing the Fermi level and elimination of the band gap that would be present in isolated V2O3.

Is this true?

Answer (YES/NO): NO